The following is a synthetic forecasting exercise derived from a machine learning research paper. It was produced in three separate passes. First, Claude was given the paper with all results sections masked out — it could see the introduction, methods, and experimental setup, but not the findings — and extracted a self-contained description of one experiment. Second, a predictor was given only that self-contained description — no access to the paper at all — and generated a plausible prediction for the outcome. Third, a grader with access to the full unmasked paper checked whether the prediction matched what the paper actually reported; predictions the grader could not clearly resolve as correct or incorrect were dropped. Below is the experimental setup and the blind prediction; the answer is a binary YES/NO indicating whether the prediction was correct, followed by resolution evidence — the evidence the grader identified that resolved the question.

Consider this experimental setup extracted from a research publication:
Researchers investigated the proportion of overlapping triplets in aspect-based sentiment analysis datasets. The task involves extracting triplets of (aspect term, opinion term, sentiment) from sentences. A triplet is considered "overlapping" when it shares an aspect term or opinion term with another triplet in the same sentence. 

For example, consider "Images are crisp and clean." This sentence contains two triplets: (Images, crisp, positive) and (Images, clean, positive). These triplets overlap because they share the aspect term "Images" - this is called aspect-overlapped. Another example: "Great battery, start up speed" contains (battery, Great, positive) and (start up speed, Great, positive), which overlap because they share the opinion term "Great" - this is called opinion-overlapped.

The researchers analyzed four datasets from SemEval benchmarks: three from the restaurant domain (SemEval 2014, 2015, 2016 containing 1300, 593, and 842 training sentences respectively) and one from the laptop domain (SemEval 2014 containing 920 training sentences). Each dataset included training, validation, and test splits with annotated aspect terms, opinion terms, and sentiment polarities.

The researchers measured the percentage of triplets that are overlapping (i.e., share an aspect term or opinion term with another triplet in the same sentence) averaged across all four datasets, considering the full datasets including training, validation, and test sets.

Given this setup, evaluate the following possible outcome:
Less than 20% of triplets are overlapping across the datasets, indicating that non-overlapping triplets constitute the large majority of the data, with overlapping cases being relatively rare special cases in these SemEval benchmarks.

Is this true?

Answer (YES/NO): NO